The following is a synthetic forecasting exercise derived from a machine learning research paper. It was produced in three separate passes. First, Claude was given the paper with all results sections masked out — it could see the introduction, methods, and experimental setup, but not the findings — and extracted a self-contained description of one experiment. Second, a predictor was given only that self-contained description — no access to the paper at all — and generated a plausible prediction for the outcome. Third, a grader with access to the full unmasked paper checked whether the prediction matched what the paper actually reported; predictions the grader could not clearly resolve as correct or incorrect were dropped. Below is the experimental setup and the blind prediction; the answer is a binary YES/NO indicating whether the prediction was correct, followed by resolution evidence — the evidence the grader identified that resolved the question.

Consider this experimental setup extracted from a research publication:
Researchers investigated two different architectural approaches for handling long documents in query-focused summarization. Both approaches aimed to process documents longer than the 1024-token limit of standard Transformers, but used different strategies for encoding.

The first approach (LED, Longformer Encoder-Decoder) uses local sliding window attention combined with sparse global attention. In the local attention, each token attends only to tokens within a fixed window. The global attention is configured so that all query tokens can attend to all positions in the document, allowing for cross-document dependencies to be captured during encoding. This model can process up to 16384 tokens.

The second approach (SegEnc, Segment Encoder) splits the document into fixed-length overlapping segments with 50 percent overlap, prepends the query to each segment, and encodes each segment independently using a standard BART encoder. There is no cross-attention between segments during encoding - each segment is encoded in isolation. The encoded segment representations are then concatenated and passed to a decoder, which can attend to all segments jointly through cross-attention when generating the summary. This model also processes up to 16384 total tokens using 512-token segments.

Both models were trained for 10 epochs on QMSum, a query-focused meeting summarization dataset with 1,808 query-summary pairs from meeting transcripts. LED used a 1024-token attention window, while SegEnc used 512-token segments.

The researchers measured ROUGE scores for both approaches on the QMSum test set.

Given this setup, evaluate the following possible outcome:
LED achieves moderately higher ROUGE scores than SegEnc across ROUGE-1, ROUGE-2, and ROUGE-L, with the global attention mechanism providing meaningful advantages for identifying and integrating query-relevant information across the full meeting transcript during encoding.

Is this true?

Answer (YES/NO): NO